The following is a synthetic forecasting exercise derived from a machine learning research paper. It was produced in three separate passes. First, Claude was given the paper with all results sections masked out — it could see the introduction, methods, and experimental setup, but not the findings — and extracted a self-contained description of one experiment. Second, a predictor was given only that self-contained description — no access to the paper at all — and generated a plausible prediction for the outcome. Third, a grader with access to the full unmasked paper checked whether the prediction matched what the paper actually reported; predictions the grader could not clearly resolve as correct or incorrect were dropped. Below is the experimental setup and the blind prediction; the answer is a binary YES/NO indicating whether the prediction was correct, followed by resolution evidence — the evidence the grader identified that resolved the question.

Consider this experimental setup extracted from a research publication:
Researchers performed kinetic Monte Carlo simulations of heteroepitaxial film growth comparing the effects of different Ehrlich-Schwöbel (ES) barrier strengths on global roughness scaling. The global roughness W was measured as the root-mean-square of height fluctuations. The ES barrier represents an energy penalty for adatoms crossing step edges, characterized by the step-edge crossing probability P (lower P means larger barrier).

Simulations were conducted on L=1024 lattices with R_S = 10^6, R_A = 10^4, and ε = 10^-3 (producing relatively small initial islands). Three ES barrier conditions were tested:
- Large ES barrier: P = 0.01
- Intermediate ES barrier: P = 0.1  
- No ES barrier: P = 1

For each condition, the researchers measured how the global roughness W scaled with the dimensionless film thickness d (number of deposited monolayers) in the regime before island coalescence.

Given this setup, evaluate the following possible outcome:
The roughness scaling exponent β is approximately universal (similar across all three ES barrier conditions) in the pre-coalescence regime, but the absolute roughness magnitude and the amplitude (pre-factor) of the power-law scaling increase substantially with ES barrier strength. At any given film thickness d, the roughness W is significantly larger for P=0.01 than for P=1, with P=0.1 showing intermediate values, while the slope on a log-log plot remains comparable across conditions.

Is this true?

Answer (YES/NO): NO